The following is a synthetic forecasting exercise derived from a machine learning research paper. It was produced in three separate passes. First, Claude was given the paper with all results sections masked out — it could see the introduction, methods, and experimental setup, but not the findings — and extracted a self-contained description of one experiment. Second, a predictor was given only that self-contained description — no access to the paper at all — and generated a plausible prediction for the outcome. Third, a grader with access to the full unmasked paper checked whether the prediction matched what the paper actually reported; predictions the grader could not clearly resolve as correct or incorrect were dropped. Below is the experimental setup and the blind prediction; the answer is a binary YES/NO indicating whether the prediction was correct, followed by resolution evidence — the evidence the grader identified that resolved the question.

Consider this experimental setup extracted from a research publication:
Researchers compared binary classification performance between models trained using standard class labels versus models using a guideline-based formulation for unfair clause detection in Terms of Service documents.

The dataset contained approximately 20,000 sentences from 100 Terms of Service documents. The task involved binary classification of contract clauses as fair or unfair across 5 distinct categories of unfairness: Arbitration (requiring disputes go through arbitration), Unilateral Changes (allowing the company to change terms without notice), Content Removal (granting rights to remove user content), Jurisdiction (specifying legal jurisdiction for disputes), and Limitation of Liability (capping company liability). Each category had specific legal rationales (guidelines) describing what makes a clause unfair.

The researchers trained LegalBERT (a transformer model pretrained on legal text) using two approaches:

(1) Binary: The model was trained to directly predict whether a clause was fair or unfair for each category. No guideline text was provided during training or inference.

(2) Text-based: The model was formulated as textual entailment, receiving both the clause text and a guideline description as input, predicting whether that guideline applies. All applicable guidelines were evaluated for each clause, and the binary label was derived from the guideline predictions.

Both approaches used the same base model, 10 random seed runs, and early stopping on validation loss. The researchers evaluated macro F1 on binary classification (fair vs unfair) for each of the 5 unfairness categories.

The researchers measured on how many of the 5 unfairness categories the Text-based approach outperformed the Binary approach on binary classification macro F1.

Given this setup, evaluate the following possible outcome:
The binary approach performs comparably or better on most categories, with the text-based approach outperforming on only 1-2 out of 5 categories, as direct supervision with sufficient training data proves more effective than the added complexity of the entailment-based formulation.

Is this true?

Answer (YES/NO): YES